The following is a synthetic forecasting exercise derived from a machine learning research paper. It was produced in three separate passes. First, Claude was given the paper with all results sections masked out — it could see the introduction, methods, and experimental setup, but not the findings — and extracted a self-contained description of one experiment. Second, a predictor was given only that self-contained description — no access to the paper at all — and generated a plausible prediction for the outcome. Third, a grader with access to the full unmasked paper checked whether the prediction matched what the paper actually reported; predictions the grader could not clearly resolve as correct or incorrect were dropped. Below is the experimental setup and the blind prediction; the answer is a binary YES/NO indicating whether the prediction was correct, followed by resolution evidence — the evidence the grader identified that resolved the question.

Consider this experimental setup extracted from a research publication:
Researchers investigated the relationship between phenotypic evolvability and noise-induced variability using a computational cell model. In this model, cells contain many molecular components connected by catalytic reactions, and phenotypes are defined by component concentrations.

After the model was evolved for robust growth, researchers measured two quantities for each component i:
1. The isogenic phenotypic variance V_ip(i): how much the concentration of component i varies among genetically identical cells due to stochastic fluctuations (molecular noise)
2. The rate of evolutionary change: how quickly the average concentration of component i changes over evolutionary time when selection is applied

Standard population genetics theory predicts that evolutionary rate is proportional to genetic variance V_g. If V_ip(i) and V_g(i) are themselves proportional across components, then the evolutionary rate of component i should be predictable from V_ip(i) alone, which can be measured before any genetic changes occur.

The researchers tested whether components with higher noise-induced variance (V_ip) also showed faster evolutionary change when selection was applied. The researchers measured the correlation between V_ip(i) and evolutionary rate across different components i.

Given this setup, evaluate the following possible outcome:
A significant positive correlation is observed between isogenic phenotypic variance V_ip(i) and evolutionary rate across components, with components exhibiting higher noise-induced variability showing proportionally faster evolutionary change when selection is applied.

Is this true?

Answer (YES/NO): YES